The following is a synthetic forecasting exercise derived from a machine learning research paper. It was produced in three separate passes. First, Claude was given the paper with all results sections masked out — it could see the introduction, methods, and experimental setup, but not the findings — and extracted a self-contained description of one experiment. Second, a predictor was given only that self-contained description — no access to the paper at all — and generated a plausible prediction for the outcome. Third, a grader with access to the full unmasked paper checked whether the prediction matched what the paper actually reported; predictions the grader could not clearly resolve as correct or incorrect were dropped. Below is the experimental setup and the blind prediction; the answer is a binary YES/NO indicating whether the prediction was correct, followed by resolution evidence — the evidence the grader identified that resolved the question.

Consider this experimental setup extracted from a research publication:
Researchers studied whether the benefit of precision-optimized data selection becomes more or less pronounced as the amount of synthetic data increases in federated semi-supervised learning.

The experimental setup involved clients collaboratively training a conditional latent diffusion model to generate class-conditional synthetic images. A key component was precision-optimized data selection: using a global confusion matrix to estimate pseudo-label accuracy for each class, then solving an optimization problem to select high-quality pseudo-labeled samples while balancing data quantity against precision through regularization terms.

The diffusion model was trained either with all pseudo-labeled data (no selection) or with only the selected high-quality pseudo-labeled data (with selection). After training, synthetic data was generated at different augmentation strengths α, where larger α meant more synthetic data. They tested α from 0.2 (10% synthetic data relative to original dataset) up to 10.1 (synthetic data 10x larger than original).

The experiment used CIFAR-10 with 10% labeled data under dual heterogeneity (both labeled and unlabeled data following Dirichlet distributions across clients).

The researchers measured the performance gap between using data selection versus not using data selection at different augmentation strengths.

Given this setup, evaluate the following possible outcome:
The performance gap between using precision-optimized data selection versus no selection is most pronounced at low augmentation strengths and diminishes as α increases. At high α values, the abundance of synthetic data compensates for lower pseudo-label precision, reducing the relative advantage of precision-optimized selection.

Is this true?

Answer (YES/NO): NO